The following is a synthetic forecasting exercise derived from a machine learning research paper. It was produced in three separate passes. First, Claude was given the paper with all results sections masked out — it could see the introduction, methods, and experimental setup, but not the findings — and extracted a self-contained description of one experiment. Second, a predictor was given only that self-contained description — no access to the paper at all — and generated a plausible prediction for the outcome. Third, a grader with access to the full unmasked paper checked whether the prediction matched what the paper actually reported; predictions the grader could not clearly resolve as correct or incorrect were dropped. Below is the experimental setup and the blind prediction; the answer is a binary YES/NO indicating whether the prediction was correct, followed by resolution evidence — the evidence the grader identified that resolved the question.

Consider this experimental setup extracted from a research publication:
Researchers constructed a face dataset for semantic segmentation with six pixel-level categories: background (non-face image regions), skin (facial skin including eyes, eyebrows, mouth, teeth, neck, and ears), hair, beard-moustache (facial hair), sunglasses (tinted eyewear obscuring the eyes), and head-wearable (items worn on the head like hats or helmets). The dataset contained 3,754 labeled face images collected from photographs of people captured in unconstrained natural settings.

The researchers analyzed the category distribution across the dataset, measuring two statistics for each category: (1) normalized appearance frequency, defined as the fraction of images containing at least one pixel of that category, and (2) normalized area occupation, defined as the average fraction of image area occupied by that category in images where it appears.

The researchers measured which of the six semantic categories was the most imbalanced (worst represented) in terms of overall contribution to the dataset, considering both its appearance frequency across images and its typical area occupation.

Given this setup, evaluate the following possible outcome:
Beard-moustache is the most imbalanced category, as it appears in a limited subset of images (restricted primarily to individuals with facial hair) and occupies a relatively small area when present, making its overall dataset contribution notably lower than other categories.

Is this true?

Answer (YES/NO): NO